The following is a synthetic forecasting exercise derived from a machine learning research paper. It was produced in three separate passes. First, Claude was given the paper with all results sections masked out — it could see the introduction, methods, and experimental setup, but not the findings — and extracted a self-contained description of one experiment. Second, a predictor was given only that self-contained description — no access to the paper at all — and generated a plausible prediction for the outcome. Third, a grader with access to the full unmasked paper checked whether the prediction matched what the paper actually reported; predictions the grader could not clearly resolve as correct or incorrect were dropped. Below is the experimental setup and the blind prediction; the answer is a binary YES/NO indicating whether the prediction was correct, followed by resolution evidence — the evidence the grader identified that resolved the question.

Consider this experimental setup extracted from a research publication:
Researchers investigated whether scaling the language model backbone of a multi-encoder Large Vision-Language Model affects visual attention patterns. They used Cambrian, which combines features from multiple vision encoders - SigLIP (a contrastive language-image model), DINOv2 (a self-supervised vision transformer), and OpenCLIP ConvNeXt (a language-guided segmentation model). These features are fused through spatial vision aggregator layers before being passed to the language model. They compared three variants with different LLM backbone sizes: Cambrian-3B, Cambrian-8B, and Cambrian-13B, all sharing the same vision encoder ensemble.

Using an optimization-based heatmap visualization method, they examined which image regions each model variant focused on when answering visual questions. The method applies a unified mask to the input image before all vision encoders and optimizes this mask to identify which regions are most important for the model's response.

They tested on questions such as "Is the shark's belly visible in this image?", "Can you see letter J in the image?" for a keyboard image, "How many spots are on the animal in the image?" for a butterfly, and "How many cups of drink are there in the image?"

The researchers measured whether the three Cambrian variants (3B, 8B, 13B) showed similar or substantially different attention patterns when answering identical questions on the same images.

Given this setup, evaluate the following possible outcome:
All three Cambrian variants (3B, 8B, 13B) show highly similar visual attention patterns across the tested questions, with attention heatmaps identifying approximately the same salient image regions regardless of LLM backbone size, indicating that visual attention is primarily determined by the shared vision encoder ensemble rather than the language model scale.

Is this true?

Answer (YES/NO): YES